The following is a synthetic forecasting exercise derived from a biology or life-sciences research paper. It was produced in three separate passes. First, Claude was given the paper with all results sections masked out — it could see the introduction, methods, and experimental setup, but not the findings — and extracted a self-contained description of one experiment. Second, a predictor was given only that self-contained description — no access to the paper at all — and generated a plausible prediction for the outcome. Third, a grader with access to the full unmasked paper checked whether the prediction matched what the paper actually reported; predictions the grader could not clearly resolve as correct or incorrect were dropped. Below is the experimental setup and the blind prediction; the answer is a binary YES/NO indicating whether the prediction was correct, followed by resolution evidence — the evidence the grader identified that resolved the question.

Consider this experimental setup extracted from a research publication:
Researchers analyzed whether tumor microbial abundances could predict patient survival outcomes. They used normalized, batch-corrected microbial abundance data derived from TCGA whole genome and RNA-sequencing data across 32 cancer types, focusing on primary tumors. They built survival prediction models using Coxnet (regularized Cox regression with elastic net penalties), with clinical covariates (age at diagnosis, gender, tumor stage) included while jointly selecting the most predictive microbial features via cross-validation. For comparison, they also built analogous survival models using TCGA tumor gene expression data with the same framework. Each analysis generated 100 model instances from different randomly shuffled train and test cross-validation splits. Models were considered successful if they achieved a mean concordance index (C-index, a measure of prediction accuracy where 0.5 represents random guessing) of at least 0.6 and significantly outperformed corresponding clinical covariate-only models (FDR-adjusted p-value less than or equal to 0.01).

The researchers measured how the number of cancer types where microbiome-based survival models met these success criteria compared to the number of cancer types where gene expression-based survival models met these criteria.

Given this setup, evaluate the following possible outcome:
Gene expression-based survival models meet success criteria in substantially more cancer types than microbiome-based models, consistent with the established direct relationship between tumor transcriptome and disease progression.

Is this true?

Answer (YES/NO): YES